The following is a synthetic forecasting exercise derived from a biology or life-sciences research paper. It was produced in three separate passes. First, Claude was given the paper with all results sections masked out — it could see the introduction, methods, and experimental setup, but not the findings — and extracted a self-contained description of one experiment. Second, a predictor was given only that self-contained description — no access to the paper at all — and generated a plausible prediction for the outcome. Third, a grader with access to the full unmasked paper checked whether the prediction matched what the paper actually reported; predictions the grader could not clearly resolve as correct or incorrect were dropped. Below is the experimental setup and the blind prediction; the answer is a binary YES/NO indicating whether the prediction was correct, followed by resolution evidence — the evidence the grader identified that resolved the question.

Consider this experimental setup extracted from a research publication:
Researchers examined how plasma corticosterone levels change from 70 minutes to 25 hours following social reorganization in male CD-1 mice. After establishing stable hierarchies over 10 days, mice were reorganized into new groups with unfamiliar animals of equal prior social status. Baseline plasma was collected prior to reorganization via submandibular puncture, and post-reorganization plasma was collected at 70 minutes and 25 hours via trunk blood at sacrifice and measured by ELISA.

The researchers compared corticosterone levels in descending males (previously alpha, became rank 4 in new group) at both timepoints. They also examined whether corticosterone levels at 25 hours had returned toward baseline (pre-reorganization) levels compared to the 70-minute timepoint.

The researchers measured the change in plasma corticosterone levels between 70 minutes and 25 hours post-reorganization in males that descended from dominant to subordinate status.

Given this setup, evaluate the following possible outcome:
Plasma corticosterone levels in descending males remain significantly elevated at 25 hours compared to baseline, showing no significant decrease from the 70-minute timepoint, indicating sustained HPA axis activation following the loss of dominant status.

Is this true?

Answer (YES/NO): NO